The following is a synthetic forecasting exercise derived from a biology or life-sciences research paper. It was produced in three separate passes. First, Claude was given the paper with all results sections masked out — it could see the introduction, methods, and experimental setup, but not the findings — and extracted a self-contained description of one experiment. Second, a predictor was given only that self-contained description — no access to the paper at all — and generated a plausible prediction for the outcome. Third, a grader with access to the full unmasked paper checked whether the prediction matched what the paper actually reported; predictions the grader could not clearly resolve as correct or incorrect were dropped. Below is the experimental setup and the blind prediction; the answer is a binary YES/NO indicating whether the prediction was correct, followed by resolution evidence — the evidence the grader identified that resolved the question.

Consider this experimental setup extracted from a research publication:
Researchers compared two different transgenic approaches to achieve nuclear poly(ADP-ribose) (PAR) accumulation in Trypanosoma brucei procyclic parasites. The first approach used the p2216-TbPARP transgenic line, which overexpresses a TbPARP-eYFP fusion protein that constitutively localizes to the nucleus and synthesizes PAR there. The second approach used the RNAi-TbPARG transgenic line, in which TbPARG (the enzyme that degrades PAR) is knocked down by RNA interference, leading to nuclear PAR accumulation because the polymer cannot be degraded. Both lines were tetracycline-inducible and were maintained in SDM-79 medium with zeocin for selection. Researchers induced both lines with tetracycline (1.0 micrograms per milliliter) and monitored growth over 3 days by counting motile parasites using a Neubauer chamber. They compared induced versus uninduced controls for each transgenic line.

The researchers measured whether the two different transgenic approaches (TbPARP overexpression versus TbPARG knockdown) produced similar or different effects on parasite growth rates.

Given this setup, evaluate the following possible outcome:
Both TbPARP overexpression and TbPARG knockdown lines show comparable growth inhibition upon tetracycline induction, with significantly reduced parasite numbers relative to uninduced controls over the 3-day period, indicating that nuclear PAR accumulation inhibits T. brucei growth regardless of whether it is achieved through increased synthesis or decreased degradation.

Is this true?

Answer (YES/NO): YES